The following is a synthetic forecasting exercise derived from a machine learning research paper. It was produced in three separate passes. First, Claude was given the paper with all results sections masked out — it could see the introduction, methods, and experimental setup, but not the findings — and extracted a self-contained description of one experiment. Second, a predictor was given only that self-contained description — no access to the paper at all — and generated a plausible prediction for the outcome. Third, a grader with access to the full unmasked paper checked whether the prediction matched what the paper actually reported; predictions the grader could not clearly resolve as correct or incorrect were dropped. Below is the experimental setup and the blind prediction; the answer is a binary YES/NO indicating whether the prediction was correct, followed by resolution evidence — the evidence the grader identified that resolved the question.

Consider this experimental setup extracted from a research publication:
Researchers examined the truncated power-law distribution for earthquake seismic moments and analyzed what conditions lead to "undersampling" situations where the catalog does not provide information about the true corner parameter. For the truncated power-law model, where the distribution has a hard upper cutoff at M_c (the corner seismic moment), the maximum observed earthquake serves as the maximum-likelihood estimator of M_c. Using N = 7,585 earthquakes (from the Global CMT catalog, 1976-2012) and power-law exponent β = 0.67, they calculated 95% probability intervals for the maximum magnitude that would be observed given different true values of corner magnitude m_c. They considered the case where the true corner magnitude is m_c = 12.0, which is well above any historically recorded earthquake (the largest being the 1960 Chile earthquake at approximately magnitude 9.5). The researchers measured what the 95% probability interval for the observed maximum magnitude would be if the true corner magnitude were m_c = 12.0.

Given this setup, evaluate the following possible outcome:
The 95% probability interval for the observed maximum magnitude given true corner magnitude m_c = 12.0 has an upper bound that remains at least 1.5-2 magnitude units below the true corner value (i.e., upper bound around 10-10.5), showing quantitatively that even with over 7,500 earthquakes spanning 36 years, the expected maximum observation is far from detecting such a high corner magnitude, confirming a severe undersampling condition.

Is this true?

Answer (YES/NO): NO